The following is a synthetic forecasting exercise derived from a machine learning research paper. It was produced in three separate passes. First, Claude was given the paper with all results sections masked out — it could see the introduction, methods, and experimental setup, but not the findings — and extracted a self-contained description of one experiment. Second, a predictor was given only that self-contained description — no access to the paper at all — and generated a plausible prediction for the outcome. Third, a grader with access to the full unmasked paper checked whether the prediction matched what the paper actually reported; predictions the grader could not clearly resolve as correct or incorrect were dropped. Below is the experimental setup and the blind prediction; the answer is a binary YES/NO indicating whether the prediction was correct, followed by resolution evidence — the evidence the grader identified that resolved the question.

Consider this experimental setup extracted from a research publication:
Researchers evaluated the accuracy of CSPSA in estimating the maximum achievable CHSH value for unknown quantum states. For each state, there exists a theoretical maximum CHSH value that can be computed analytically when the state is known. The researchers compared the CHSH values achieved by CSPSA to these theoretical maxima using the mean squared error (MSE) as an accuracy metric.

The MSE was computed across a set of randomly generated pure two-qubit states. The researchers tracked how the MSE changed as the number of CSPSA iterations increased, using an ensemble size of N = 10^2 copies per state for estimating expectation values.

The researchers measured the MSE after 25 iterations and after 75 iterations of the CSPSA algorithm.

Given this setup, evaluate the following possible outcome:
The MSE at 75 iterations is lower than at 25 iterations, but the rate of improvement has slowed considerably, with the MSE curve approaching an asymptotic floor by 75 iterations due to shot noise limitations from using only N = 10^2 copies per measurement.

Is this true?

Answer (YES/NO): NO